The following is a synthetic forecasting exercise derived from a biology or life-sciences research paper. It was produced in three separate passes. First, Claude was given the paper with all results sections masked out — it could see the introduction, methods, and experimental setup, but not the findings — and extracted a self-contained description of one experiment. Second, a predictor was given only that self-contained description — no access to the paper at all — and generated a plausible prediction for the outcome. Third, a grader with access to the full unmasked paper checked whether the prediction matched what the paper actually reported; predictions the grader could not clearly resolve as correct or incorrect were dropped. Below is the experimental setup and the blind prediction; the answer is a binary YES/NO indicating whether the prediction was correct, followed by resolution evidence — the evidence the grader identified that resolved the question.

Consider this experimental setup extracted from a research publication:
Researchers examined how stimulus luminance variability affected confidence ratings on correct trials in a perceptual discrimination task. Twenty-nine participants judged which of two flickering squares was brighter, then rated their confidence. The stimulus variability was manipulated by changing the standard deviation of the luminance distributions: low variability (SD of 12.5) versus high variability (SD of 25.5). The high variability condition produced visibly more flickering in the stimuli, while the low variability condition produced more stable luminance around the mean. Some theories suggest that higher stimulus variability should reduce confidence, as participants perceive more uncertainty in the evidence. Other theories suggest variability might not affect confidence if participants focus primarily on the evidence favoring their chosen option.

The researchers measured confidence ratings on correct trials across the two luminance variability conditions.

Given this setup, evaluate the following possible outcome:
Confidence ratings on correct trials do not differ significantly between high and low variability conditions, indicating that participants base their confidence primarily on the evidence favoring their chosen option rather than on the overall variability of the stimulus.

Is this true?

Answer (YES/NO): YES